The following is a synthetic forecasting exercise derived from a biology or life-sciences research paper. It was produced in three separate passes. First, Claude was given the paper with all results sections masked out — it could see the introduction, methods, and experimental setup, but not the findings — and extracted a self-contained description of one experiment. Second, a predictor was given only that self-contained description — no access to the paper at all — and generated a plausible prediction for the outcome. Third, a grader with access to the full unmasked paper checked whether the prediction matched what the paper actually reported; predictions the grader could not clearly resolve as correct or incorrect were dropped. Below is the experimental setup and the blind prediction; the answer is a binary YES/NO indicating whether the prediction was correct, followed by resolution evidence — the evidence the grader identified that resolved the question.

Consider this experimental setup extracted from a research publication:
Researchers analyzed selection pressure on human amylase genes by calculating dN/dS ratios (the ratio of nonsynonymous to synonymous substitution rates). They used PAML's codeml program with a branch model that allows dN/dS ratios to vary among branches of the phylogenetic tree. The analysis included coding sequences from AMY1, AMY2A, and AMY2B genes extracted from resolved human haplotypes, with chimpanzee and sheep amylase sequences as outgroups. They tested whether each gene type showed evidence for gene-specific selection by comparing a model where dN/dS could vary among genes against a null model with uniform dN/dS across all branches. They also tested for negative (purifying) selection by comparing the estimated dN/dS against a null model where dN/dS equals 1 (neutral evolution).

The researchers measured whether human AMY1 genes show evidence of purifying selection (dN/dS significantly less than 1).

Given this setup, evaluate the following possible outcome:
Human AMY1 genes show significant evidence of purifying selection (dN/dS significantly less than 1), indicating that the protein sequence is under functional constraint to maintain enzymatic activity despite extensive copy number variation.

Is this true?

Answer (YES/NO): YES